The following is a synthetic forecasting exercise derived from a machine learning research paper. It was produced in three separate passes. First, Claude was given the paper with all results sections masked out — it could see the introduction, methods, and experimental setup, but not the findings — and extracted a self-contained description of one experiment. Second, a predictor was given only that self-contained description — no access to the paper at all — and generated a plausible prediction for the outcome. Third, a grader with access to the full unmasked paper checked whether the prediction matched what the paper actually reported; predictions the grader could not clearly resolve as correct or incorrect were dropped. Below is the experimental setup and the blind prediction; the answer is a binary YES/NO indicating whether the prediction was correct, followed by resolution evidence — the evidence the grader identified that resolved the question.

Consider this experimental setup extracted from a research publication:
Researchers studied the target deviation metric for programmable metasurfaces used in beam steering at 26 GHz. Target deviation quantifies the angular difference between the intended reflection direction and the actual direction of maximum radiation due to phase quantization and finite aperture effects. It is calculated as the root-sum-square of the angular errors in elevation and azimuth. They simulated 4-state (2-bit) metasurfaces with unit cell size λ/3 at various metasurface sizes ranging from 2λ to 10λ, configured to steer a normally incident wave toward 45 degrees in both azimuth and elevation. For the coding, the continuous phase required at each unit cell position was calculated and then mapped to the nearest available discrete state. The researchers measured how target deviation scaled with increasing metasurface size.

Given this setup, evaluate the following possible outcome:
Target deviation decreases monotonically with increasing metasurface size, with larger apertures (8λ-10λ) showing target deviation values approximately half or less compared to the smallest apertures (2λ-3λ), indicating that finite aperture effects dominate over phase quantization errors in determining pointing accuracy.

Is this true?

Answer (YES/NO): NO